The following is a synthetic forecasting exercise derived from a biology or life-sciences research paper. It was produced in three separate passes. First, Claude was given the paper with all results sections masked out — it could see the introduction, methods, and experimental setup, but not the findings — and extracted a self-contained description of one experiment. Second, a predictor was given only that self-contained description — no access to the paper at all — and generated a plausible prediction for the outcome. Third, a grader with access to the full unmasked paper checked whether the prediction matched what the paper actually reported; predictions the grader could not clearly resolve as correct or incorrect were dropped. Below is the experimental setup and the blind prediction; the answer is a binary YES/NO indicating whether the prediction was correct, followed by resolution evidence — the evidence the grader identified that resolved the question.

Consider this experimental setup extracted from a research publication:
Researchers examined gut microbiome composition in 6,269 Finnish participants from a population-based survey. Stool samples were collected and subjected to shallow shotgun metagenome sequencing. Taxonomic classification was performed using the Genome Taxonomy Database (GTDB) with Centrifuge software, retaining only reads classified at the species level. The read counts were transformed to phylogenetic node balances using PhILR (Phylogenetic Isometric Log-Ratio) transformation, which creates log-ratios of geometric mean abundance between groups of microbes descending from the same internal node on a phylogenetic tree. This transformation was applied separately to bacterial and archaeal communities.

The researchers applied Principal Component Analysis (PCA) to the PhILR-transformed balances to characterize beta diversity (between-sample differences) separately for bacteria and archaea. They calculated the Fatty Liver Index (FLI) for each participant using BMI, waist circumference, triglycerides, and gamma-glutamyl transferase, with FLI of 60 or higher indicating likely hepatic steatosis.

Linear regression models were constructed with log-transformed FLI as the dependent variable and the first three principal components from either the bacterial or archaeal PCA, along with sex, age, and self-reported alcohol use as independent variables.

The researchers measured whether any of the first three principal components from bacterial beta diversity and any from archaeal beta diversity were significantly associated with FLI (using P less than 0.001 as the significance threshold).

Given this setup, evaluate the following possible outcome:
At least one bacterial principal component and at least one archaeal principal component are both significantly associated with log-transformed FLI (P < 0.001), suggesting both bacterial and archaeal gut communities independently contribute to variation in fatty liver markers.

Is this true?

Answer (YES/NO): NO